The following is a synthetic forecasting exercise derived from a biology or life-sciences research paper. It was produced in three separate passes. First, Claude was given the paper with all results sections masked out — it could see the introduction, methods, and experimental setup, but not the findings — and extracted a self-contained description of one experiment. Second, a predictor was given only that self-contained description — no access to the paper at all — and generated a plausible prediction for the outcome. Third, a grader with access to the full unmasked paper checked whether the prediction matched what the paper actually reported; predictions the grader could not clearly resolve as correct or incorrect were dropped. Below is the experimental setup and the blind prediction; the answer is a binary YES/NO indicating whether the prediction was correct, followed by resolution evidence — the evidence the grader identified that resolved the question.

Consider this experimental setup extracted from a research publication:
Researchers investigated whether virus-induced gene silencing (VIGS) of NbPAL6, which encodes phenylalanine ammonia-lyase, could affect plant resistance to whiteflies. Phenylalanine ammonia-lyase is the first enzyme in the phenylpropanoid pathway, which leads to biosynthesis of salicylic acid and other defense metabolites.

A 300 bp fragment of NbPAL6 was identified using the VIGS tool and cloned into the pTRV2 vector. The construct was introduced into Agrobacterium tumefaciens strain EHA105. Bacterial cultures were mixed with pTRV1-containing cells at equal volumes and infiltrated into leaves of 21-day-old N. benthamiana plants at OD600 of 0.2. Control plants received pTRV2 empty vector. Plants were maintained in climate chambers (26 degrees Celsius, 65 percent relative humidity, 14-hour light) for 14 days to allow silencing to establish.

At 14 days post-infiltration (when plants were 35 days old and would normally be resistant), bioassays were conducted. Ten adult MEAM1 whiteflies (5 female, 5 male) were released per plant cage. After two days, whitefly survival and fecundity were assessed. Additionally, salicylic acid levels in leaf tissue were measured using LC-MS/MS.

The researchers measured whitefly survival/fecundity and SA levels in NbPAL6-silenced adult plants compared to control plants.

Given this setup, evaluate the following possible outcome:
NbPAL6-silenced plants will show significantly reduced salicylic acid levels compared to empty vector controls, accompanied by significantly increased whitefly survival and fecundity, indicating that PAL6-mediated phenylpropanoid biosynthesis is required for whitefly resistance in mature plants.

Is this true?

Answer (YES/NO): YES